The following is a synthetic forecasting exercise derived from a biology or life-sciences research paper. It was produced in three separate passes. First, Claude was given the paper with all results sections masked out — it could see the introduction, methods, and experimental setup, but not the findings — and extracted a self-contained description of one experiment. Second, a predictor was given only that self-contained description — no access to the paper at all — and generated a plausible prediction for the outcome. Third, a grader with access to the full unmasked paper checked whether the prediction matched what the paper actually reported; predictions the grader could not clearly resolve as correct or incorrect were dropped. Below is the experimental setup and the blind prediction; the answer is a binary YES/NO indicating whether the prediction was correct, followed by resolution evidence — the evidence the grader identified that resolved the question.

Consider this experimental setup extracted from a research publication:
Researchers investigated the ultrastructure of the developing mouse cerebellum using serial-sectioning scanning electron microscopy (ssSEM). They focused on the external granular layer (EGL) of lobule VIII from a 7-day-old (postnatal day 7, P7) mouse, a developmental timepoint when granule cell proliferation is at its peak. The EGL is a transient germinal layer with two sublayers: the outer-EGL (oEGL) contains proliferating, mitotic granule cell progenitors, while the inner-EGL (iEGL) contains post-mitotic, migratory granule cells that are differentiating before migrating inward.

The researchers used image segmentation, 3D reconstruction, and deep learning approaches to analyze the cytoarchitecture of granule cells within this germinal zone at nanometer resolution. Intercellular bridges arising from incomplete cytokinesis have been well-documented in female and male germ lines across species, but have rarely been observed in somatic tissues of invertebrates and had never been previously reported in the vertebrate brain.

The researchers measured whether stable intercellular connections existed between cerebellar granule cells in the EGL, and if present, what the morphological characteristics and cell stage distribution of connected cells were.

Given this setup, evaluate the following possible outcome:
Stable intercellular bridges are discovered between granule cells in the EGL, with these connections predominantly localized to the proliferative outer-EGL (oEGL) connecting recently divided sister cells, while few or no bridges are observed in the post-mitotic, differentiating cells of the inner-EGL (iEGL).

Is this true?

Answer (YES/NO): NO